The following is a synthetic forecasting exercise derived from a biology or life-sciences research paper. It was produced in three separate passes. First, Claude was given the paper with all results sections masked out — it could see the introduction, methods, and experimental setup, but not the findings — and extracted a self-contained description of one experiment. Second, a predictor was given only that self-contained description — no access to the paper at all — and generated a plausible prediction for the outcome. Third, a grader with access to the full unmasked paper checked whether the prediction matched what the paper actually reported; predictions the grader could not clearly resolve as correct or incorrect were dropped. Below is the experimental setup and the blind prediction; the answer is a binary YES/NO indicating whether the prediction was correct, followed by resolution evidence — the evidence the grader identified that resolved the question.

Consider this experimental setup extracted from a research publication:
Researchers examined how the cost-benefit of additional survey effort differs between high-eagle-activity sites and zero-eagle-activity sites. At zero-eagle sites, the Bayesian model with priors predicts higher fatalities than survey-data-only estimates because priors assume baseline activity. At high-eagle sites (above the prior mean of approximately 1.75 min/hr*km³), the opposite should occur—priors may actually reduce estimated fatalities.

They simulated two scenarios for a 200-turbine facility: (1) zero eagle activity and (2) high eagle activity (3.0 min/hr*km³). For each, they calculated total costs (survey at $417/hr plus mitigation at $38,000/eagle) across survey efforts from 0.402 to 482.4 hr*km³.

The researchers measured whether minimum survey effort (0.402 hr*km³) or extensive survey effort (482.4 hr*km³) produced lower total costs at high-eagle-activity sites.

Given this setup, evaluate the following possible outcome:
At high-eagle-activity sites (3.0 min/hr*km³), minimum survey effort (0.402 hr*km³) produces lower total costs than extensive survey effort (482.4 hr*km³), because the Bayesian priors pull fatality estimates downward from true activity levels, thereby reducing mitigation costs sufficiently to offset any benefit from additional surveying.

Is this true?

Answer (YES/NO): YES